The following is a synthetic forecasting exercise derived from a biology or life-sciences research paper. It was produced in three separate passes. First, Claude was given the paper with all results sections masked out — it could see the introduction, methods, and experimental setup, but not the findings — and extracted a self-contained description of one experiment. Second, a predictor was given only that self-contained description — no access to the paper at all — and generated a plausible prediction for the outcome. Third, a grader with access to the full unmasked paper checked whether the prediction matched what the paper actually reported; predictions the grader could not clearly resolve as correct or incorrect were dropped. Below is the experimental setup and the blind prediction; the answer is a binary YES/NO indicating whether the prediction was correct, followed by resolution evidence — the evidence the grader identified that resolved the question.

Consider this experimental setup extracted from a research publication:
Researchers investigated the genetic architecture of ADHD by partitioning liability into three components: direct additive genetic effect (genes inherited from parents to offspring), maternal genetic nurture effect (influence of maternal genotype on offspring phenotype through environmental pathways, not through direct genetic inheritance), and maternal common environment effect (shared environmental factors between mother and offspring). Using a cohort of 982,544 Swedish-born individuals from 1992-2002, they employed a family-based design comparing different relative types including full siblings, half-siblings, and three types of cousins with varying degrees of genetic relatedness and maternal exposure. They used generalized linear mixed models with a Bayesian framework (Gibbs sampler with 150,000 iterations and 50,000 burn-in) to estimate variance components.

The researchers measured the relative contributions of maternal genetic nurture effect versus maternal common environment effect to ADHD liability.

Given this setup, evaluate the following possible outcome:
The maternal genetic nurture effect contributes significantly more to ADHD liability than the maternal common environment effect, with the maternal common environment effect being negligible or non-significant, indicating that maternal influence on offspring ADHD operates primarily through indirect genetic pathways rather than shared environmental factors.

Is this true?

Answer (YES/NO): YES